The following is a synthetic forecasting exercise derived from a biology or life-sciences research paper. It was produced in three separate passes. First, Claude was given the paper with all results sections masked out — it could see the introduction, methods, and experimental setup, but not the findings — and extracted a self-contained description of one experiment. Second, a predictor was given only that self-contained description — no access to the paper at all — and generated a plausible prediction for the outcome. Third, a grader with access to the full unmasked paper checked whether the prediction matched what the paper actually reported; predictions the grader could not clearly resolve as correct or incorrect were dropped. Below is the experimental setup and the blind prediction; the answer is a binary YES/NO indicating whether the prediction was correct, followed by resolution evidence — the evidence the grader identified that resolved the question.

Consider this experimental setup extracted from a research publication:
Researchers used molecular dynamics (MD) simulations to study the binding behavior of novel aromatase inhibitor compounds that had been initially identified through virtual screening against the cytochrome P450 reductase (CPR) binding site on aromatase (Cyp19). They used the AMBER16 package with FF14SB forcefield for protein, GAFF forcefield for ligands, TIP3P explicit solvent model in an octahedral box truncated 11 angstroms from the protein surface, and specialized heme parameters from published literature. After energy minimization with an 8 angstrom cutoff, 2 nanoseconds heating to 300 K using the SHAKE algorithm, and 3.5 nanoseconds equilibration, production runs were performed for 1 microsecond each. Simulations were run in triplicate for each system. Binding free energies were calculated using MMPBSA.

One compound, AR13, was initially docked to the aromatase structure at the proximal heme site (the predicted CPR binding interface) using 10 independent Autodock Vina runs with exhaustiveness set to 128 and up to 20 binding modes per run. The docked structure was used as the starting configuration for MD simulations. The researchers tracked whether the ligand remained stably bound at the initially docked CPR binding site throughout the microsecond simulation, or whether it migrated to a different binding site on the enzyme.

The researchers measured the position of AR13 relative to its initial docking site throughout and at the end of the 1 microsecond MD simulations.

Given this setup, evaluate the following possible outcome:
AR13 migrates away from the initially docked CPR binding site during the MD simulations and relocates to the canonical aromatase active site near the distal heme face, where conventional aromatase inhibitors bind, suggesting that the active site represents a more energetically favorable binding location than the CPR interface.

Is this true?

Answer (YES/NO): NO